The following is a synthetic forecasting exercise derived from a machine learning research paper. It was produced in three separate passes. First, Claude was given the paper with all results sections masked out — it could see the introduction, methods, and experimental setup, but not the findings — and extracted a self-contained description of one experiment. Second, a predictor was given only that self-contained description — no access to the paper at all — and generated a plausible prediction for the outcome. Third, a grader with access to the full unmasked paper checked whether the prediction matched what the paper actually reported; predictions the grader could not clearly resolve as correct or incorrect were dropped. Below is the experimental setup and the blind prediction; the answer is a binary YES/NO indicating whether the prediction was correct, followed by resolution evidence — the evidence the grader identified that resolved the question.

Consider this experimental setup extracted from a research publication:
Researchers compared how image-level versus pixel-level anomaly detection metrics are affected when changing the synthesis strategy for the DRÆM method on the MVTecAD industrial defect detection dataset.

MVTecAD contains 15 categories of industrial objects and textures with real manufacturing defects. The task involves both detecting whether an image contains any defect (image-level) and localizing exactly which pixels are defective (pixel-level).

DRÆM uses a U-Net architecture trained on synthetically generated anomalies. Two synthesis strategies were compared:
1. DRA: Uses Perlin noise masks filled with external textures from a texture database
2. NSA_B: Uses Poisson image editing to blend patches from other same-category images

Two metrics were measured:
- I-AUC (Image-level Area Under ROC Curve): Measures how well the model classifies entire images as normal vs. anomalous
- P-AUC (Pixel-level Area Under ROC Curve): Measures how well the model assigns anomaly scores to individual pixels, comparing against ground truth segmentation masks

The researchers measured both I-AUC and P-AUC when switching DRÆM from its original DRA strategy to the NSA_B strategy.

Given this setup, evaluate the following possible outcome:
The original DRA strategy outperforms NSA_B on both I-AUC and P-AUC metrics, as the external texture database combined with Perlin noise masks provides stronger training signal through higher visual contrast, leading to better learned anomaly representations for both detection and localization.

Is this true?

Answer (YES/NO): YES